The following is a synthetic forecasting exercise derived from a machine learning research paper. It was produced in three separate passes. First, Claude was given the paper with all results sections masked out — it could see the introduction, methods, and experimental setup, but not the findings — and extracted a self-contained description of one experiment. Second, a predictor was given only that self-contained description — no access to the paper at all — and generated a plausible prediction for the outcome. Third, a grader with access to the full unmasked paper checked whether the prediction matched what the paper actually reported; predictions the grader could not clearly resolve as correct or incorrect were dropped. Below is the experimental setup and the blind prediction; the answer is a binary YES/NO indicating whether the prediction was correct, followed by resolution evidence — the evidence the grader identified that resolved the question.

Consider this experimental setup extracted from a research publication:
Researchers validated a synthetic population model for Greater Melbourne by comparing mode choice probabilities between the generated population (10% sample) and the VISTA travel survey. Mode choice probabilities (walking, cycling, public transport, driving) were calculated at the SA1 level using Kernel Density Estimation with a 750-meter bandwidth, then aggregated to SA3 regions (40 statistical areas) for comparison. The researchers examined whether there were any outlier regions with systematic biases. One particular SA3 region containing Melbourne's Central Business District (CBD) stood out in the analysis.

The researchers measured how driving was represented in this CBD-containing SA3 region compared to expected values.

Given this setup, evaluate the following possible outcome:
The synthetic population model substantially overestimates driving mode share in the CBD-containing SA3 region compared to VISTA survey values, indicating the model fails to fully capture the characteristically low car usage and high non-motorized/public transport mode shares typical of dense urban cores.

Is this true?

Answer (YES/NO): YES